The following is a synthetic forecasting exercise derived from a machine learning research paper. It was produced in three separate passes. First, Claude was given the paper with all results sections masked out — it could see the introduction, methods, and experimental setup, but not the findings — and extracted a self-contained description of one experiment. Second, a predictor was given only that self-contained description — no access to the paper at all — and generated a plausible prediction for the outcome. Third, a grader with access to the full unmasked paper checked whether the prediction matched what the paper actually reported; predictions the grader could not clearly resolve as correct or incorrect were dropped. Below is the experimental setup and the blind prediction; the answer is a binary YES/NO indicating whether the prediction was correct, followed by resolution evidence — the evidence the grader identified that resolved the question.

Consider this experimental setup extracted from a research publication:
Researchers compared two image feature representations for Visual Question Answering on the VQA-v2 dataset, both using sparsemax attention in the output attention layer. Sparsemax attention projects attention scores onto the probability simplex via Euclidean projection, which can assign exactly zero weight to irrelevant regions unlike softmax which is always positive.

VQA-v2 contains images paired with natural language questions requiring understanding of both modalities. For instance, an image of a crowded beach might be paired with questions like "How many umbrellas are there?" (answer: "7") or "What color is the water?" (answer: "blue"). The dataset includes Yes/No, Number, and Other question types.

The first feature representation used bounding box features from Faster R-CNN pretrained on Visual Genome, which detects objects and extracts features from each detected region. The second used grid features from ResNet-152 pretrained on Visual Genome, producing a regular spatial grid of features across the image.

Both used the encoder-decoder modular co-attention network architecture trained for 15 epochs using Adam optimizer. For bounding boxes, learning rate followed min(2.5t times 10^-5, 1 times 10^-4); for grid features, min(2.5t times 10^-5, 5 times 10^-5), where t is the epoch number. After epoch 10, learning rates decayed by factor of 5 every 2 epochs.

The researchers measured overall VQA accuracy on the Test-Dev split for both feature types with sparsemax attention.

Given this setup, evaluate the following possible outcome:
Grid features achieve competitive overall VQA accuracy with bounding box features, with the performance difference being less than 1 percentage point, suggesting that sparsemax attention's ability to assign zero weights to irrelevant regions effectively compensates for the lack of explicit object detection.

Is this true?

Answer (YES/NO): NO